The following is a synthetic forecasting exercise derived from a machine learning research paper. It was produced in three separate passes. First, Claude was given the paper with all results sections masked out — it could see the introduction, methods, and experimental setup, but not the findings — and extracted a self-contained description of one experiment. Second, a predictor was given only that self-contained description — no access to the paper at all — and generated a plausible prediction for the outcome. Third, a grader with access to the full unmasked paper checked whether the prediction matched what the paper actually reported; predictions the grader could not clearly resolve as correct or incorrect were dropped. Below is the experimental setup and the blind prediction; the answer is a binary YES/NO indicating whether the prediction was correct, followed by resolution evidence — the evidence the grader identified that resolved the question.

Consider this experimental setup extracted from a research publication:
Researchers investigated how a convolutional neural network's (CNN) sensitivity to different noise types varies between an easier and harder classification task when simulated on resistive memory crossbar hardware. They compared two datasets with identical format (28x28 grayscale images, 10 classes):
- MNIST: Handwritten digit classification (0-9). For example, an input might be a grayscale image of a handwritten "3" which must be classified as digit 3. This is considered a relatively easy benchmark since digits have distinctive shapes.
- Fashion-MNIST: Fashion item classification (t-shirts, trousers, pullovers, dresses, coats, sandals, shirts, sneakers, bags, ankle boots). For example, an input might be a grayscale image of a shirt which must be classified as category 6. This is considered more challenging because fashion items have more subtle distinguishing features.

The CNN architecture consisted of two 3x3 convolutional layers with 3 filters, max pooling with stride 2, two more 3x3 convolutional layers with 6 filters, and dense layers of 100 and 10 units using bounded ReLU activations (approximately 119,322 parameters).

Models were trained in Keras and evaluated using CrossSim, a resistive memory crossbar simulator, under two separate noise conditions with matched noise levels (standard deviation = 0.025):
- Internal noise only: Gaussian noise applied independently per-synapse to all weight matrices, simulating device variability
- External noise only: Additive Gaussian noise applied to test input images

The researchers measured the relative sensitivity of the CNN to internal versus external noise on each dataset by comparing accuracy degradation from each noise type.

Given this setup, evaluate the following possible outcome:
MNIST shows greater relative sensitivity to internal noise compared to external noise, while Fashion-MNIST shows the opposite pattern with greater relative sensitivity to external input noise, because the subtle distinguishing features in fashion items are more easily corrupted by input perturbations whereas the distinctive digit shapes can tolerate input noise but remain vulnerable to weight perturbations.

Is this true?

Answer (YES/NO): NO